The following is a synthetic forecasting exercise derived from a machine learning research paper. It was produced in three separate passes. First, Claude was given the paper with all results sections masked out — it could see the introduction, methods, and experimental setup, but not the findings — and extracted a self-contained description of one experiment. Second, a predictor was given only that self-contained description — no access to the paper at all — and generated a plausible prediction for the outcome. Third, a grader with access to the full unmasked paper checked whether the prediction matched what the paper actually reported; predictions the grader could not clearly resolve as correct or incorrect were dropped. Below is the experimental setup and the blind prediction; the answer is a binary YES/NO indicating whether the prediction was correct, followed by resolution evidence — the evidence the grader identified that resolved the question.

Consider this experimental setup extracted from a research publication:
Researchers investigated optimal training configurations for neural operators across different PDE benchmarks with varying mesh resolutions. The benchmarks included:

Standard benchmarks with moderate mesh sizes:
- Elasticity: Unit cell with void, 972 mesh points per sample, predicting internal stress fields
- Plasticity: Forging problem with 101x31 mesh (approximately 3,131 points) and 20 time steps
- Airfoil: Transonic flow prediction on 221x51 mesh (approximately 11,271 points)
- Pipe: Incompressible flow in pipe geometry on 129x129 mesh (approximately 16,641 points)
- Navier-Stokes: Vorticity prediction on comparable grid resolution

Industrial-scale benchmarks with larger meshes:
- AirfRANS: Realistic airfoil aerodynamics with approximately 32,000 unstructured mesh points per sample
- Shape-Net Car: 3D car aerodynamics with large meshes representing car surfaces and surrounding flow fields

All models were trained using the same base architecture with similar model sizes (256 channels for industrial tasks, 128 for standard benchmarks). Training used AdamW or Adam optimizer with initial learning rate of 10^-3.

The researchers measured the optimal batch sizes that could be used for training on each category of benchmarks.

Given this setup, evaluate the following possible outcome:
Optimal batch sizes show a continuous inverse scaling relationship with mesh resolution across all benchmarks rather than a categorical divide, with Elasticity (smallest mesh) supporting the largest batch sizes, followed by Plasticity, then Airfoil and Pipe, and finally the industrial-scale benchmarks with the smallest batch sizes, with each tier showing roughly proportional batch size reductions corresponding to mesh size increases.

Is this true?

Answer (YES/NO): NO